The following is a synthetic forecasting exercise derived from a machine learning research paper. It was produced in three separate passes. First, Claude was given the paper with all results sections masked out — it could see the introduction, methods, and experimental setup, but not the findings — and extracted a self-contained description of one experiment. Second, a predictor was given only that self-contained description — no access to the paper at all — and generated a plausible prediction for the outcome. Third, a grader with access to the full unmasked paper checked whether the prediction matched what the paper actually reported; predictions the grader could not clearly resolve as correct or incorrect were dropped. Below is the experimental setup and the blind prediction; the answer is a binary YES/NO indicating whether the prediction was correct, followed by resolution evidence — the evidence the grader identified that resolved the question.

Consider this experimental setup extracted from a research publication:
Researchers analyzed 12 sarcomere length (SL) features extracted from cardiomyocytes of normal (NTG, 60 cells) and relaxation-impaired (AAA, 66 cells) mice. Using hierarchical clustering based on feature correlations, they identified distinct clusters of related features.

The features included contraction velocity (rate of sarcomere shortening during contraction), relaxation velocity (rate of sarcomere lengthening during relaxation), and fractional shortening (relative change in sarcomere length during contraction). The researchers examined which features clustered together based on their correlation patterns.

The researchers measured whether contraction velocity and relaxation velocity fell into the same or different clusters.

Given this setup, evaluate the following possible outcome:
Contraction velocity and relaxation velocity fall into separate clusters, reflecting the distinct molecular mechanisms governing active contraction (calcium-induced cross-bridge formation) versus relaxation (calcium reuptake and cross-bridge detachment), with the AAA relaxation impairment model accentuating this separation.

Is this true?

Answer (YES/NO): YES